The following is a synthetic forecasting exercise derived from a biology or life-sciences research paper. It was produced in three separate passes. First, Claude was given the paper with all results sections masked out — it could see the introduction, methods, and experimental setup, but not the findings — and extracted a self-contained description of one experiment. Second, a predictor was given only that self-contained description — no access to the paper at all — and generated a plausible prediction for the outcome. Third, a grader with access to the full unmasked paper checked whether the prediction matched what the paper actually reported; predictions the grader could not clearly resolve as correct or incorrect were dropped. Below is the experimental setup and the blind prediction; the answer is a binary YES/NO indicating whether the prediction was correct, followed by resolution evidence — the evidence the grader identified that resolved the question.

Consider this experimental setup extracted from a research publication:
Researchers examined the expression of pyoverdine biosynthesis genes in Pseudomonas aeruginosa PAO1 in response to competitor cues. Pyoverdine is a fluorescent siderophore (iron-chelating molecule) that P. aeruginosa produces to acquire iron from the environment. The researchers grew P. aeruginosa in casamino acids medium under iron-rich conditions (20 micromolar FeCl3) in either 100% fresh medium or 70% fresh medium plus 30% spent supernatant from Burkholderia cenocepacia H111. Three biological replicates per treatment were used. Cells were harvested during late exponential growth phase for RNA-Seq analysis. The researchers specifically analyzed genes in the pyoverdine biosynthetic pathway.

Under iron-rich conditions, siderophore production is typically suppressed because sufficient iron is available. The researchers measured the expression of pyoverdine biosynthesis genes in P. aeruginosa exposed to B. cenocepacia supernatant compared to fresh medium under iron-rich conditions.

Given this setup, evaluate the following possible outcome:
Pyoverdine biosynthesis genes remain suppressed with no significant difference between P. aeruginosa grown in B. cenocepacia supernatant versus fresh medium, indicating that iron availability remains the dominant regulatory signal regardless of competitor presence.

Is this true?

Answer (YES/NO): NO